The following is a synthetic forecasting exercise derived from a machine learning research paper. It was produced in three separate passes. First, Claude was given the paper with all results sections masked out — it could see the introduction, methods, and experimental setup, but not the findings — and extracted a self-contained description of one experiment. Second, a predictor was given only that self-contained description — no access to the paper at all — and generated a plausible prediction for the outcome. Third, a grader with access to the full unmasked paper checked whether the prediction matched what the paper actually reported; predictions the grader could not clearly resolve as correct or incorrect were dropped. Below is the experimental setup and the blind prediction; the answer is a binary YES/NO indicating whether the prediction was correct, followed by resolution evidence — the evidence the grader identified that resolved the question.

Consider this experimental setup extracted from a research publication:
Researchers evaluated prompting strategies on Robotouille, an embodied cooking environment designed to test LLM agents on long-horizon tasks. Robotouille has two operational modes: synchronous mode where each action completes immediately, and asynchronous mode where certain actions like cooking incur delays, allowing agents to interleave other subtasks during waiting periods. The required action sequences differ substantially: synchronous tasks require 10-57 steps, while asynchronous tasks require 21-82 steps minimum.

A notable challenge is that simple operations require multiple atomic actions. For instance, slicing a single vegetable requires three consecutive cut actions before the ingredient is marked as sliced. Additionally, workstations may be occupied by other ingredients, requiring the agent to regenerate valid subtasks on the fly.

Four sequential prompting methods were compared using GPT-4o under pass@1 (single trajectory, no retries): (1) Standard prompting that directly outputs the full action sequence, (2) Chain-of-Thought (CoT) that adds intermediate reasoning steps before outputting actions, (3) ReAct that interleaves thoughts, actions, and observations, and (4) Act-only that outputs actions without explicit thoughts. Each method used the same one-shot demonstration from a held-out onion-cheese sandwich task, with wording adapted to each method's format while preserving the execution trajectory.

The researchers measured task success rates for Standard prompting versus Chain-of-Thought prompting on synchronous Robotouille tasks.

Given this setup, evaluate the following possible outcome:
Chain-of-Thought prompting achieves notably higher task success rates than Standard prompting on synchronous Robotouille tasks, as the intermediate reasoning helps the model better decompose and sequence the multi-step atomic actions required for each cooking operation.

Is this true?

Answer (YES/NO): NO